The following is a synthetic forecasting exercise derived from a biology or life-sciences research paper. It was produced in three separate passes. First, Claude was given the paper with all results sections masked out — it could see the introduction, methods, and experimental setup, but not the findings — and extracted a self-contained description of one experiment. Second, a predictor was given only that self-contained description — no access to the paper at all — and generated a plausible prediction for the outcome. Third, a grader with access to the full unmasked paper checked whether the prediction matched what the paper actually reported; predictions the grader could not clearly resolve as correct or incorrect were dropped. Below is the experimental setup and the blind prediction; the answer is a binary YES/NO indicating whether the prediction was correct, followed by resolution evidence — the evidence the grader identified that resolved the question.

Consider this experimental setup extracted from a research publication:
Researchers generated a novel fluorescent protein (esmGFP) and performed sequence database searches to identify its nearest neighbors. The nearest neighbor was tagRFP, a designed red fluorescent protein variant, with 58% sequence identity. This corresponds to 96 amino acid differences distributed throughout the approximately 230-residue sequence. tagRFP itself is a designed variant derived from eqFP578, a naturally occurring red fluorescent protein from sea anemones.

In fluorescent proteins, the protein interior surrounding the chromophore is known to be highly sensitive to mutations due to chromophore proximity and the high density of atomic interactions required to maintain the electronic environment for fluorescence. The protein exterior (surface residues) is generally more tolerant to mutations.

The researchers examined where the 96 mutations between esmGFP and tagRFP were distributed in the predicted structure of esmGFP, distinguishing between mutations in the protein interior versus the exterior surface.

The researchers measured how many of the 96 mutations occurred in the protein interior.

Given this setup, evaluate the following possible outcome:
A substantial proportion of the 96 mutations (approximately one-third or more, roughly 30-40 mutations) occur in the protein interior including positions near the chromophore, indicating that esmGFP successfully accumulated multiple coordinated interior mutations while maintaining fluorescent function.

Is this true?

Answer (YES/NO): NO